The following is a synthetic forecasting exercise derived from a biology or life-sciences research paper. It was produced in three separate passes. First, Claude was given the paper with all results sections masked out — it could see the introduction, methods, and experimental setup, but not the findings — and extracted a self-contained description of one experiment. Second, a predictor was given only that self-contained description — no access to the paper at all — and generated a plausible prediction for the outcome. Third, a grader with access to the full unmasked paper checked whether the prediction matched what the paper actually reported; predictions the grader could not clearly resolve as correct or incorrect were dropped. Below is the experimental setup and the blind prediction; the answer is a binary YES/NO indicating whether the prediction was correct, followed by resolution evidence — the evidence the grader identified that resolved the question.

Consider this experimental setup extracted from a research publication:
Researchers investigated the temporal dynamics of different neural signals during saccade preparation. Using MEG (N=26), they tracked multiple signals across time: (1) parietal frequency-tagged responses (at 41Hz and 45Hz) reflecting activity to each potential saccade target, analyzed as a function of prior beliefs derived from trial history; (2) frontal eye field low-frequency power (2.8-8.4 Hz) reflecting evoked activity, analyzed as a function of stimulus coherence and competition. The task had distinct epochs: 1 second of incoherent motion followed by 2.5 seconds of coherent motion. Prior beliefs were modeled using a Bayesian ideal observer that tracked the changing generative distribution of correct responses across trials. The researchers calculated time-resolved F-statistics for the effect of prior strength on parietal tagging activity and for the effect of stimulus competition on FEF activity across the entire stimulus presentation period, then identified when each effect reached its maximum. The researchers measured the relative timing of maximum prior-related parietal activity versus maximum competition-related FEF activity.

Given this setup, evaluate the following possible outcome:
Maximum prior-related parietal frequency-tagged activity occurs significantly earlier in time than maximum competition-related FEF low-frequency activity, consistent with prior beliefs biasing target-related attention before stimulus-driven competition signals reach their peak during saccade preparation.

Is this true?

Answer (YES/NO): YES